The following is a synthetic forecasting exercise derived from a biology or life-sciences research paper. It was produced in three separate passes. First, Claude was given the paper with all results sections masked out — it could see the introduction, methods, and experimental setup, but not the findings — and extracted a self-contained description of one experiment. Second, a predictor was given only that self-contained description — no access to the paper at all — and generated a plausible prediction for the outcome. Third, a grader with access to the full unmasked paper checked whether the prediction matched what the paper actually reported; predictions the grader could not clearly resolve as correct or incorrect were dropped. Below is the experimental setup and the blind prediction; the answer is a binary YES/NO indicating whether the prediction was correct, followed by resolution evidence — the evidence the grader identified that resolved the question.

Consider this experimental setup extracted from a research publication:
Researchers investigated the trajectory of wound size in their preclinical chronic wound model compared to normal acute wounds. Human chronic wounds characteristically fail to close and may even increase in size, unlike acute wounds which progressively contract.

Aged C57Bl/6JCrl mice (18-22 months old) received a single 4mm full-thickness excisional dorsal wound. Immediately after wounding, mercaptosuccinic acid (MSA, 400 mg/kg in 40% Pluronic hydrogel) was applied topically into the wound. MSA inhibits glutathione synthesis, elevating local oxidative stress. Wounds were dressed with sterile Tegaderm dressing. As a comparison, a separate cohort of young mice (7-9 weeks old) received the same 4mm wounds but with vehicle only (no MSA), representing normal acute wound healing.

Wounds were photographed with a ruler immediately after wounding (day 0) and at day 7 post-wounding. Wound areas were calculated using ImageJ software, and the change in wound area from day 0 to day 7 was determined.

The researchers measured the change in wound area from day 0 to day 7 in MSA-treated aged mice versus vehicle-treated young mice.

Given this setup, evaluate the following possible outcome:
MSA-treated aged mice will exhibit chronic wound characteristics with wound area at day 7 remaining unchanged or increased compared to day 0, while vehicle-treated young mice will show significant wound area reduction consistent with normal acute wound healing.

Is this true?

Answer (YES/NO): YES